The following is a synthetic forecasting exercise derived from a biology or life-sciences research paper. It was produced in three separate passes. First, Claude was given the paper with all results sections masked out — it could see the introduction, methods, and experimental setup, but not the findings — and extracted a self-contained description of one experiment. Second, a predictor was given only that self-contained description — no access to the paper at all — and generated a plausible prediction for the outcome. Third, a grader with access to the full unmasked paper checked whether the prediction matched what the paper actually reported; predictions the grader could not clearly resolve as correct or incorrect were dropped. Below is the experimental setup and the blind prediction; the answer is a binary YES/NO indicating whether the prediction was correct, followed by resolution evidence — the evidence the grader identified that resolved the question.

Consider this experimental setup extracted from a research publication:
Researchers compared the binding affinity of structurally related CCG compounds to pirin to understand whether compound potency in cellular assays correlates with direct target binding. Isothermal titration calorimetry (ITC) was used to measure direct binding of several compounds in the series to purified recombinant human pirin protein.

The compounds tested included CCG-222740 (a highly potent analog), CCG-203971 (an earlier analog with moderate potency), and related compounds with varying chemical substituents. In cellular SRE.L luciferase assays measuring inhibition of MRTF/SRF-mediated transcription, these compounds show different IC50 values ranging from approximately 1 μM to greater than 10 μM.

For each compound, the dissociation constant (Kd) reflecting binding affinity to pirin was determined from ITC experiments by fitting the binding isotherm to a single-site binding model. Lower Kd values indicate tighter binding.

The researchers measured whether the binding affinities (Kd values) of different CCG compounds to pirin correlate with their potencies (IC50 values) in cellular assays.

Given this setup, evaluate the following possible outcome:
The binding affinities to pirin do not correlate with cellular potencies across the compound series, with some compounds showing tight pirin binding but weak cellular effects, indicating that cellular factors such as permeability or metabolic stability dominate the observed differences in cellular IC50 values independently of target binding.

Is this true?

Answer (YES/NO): NO